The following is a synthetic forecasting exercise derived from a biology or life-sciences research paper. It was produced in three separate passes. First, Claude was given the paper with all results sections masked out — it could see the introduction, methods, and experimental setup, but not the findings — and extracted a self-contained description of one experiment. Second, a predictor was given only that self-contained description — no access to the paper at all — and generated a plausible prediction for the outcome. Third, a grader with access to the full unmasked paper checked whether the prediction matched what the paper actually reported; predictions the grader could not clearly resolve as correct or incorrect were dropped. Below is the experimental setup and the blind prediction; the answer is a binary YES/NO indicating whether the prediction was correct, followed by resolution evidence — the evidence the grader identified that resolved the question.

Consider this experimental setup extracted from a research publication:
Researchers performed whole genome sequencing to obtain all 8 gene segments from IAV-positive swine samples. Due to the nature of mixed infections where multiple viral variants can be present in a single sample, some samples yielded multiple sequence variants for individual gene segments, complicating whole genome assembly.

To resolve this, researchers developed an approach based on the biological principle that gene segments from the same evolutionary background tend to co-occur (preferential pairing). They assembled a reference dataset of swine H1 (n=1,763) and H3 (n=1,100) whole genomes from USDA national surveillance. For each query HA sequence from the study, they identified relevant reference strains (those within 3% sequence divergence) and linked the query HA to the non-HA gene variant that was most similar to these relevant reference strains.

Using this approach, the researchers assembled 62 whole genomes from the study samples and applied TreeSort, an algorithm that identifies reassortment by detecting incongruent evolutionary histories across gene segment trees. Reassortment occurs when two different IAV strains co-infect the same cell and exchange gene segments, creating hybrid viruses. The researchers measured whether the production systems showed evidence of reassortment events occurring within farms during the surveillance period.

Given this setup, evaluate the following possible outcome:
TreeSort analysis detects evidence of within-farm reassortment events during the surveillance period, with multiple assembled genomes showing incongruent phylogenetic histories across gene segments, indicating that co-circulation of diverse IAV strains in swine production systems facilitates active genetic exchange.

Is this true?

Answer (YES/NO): YES